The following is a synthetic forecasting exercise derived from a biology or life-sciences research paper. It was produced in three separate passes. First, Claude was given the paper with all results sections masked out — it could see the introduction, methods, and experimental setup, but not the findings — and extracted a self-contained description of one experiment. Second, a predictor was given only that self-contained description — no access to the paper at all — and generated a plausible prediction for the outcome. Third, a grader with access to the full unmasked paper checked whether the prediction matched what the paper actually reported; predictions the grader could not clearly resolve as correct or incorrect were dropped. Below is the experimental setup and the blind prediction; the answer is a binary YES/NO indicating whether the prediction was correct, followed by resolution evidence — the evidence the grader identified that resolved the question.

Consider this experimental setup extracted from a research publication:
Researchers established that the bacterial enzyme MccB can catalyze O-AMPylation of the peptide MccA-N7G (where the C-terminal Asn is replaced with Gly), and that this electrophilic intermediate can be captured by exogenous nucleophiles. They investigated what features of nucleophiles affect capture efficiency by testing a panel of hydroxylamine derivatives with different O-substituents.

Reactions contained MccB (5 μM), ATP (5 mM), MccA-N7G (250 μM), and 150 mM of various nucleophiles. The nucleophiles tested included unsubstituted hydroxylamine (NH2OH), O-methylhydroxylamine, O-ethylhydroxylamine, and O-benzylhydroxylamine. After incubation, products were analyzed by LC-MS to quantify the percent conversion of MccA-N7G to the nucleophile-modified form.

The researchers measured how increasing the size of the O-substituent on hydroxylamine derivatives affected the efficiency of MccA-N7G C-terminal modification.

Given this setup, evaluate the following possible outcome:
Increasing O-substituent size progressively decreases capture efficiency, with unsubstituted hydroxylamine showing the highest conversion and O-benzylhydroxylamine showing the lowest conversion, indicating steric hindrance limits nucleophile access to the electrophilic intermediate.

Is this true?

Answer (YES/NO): YES